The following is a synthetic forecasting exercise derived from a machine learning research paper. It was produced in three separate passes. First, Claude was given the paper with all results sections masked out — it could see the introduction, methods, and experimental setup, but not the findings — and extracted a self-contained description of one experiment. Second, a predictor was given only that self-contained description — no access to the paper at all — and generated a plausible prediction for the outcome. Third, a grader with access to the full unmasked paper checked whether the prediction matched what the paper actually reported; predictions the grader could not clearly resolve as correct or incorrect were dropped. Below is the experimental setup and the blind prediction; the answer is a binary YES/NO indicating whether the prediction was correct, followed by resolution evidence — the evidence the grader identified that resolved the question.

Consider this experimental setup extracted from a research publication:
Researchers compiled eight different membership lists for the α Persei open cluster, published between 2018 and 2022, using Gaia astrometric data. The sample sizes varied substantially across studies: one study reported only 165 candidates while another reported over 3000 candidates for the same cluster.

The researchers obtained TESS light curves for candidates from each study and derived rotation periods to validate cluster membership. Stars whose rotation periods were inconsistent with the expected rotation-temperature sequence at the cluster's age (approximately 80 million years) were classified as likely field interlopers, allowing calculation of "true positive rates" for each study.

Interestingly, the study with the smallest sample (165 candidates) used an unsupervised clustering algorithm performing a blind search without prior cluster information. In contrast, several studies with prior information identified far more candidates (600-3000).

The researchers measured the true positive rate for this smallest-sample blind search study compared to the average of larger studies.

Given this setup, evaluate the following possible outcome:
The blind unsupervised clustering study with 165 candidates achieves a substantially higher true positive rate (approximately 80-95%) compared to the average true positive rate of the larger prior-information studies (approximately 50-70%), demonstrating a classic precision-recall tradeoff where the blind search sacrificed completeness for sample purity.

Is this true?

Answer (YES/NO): NO